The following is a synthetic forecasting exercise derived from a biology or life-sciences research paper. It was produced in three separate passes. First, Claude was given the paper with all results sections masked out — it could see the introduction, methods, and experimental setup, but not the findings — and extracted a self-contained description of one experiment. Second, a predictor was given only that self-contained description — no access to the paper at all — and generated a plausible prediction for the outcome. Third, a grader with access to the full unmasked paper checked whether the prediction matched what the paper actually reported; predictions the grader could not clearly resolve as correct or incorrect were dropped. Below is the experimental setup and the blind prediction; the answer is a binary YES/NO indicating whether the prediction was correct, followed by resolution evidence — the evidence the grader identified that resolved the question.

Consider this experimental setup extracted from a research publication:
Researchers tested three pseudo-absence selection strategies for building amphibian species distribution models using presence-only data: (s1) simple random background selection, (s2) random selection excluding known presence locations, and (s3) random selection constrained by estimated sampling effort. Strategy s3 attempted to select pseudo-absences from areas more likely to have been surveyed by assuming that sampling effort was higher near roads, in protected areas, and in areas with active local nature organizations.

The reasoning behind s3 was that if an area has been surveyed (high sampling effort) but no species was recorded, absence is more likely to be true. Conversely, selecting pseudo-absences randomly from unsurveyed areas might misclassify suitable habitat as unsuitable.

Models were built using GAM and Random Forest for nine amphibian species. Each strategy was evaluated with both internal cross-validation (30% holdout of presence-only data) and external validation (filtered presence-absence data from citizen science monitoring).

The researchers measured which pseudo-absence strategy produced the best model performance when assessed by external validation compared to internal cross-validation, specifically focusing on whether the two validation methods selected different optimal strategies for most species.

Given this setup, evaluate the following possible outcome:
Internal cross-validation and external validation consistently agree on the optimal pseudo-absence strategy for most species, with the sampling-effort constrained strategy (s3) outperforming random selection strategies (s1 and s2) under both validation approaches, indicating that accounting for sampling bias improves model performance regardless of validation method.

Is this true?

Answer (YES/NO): NO